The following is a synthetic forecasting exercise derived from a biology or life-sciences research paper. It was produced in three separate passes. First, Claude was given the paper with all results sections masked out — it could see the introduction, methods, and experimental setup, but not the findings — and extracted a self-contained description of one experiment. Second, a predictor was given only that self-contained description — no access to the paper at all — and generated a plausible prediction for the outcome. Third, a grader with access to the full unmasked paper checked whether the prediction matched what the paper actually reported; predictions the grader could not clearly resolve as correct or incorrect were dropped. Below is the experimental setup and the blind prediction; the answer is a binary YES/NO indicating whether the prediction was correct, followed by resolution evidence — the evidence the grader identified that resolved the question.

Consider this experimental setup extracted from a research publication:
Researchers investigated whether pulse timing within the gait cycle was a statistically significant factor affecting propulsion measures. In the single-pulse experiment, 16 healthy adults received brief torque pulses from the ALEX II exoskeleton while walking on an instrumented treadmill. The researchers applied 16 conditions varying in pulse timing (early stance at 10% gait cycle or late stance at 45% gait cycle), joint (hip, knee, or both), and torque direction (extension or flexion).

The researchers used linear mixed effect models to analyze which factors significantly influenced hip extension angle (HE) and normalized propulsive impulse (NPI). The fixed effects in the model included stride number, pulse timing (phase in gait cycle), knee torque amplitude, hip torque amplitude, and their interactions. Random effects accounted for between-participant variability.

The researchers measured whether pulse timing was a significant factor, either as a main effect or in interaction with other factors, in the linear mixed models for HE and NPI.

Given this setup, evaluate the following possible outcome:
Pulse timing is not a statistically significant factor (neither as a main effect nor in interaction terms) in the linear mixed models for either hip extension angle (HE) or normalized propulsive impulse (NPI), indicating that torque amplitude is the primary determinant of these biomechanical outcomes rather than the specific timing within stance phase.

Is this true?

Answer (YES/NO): NO